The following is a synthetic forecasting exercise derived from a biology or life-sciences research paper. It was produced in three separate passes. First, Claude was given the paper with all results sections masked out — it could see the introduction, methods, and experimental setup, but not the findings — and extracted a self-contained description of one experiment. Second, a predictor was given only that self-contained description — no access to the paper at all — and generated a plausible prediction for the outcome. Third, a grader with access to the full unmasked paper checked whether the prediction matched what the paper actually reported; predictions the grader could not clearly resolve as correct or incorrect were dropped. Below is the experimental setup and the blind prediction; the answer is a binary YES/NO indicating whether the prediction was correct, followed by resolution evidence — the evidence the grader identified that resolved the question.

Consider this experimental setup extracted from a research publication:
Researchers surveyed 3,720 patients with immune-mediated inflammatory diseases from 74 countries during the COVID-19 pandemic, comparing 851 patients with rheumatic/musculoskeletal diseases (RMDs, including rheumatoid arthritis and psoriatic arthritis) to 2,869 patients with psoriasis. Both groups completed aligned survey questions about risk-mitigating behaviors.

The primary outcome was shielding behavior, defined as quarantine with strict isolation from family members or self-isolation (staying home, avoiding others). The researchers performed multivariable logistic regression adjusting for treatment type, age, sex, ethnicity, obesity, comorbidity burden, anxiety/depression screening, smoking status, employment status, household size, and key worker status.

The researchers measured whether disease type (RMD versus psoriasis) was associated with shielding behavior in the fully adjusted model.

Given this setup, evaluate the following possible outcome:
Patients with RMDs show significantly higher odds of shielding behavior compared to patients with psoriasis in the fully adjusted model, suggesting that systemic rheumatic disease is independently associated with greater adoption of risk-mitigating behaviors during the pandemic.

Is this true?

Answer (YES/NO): YES